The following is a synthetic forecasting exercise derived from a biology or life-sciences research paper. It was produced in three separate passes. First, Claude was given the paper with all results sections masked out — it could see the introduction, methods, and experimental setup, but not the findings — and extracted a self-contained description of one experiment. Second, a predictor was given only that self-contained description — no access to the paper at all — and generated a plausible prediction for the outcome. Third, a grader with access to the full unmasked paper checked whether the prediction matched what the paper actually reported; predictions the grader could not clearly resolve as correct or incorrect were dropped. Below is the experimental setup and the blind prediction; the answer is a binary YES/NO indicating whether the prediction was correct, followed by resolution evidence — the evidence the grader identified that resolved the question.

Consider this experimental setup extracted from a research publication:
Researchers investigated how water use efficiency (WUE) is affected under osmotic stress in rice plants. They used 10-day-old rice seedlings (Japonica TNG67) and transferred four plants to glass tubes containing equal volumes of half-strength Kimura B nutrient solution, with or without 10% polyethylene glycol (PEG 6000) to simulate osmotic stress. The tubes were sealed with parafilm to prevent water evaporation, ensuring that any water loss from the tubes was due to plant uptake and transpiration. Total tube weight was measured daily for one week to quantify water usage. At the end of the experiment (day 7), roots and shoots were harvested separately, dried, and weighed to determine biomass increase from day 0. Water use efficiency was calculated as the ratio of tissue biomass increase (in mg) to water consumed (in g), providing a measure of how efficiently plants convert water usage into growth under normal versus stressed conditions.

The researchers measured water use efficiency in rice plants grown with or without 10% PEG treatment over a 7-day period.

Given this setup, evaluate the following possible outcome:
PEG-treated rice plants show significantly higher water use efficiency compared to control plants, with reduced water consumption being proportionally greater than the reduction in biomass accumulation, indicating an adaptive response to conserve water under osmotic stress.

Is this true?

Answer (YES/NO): YES